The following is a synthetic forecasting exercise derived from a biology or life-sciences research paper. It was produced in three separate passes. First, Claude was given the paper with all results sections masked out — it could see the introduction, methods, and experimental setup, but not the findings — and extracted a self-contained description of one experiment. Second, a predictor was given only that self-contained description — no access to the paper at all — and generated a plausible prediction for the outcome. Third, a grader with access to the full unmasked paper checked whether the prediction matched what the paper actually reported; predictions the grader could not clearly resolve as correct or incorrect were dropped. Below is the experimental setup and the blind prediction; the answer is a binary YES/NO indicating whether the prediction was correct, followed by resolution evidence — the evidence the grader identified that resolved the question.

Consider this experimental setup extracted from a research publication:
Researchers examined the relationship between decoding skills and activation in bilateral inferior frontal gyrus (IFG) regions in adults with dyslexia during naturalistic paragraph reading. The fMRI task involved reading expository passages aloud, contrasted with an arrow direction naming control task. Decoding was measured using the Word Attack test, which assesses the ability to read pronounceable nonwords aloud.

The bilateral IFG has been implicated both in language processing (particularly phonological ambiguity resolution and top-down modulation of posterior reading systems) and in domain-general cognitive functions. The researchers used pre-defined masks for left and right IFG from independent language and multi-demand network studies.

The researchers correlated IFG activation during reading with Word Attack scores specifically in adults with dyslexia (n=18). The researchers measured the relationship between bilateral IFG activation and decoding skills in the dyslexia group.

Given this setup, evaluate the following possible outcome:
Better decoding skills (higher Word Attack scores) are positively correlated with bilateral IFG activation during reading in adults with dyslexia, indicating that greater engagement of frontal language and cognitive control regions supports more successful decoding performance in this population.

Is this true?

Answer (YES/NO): NO